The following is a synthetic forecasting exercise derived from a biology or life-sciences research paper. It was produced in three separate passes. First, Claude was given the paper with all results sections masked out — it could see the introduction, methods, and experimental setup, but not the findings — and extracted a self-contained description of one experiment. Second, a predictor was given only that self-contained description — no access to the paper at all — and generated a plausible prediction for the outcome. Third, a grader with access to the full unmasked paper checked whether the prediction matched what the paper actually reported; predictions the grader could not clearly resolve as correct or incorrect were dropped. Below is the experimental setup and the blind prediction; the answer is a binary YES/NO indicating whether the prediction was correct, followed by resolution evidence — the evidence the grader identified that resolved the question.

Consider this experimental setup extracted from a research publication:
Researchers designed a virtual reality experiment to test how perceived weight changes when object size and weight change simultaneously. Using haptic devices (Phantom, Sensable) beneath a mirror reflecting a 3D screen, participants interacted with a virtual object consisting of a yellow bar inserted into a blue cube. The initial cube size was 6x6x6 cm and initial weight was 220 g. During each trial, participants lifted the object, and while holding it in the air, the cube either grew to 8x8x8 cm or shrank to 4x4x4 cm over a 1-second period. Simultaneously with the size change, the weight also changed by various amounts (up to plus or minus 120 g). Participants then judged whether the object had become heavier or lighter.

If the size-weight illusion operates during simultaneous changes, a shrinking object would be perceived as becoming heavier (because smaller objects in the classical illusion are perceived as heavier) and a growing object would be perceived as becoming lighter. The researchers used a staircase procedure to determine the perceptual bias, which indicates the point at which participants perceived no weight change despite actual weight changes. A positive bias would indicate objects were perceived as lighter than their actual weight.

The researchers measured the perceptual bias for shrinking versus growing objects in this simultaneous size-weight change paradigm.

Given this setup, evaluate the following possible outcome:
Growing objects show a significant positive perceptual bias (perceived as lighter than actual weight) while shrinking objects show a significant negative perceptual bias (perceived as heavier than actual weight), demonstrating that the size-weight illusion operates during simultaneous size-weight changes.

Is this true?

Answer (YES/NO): NO